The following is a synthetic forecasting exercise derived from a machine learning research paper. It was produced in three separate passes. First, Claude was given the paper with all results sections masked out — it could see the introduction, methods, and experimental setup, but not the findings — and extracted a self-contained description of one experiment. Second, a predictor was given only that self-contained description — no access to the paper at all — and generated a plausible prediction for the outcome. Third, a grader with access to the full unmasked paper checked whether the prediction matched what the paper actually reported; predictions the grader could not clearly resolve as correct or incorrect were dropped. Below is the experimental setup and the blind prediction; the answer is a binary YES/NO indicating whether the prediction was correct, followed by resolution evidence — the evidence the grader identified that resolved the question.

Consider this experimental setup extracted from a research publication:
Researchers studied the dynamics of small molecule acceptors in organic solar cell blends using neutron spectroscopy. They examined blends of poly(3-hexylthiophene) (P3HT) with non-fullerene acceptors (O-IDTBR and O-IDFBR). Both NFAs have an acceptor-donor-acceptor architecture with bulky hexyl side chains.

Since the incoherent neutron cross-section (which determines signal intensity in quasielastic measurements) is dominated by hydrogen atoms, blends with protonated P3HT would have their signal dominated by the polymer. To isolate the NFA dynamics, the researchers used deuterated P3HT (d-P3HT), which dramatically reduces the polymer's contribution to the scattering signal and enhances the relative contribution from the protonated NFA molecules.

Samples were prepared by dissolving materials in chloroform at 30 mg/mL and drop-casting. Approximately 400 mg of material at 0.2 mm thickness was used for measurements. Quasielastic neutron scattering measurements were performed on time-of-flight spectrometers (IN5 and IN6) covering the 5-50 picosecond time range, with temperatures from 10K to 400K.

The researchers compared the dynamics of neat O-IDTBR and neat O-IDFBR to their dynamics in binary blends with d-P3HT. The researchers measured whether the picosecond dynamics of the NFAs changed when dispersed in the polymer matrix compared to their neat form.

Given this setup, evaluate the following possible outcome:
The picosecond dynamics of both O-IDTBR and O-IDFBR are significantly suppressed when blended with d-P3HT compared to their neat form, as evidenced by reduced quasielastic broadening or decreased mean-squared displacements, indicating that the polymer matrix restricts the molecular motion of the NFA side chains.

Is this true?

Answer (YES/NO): NO